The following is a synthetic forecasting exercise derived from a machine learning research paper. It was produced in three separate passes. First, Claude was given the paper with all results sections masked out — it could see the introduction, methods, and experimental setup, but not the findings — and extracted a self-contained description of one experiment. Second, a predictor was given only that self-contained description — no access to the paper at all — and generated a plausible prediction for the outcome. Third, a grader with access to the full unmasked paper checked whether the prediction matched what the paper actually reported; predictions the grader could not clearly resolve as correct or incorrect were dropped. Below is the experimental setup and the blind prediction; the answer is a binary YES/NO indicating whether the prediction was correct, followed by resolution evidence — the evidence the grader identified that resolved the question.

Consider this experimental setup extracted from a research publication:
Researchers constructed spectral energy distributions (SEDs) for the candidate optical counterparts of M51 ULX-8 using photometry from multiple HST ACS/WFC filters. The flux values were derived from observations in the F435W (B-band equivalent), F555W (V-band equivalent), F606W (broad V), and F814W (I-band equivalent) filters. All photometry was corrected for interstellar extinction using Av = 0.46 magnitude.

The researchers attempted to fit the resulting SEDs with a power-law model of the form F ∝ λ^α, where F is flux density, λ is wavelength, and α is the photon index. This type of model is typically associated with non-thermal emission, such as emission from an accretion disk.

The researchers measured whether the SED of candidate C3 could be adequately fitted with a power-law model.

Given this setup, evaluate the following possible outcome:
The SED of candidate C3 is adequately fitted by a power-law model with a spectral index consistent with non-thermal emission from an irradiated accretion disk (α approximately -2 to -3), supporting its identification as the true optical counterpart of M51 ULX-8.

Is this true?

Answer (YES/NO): YES